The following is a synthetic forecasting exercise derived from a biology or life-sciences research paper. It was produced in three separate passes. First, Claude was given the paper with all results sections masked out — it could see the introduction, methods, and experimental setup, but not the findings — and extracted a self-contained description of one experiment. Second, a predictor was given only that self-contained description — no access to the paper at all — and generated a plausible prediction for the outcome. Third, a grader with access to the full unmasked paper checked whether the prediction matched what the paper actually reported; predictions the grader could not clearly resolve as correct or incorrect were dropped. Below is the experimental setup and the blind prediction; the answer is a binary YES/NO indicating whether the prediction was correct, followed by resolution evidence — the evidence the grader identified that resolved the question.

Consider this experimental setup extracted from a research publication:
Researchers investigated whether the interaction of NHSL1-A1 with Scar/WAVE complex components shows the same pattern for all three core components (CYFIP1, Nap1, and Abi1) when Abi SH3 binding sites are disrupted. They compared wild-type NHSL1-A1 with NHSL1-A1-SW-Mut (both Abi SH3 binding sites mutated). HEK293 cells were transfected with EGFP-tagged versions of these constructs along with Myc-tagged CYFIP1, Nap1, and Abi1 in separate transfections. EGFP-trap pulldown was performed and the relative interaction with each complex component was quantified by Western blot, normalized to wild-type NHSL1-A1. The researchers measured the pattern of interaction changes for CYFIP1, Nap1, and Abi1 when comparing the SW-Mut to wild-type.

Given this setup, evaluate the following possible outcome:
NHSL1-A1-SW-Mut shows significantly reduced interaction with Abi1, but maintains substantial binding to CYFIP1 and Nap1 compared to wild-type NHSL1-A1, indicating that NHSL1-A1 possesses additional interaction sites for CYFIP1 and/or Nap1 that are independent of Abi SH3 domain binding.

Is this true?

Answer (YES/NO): NO